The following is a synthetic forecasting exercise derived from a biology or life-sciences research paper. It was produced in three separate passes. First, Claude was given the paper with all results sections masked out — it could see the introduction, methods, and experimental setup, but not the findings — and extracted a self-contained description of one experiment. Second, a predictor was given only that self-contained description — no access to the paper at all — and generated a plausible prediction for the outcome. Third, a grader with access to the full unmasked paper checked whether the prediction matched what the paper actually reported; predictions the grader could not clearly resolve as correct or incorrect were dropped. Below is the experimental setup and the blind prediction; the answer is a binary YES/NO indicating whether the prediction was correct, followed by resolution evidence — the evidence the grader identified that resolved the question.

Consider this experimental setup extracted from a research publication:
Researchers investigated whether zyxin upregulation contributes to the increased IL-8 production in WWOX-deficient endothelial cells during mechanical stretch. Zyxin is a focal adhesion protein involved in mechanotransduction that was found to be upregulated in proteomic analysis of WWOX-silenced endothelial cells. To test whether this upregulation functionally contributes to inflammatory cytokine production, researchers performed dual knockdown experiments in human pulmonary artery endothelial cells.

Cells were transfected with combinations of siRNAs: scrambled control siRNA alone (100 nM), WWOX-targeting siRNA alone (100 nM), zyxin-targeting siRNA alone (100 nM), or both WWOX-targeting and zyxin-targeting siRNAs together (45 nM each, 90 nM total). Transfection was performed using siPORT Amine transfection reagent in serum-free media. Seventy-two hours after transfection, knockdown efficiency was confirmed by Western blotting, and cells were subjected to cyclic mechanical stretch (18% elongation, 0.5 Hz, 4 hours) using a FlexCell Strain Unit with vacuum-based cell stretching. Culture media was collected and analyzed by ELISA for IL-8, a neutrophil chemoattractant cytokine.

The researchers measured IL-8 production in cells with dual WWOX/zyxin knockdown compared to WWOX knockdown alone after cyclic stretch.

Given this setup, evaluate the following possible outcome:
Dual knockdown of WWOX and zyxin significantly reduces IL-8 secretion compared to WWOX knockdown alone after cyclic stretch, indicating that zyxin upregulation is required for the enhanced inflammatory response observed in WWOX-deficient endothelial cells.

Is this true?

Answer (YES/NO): YES